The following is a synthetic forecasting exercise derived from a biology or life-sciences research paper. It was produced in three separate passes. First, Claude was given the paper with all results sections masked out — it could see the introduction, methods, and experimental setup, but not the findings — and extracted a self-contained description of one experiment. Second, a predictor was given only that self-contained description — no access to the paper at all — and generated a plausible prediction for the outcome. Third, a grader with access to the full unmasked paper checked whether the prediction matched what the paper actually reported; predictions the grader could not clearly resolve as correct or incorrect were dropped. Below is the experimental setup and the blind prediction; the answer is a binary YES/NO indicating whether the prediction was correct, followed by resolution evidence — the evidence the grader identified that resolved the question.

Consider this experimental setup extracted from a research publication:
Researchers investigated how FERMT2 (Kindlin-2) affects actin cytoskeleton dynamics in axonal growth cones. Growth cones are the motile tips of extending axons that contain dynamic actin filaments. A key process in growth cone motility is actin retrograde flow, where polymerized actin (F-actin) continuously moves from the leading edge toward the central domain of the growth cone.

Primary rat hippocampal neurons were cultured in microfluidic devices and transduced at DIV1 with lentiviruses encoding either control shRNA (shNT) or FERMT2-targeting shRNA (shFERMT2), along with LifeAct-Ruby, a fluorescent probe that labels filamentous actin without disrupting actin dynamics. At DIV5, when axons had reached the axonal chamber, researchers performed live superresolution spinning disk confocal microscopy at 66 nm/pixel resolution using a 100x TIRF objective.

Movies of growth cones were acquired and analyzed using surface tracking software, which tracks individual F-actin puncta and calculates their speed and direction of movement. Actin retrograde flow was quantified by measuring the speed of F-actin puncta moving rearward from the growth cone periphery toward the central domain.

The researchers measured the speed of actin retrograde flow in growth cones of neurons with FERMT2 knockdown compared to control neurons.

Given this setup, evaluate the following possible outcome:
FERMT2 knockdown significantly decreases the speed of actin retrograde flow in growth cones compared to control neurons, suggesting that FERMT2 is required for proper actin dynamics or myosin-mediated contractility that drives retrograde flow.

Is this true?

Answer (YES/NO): NO